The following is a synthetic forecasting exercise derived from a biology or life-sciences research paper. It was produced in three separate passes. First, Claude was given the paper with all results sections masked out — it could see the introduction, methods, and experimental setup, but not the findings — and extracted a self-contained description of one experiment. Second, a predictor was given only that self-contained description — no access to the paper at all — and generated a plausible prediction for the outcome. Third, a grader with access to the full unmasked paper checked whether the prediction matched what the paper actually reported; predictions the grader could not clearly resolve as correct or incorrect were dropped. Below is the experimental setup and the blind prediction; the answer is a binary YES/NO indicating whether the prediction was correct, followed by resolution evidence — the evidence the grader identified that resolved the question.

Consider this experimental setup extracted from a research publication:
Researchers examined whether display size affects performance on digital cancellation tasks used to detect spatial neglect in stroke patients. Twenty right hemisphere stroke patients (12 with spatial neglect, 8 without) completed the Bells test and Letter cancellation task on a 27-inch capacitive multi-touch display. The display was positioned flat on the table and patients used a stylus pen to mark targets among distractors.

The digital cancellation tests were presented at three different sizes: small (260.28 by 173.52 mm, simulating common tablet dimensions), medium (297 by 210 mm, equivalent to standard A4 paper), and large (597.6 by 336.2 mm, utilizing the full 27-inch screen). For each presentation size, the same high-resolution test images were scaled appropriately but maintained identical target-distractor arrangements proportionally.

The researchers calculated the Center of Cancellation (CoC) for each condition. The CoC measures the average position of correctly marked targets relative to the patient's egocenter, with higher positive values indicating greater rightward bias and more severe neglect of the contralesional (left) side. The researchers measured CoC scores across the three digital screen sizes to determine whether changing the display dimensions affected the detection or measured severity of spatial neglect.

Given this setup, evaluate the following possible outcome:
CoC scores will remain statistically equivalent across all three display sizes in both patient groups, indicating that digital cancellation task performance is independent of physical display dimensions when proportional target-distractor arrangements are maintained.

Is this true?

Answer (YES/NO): NO